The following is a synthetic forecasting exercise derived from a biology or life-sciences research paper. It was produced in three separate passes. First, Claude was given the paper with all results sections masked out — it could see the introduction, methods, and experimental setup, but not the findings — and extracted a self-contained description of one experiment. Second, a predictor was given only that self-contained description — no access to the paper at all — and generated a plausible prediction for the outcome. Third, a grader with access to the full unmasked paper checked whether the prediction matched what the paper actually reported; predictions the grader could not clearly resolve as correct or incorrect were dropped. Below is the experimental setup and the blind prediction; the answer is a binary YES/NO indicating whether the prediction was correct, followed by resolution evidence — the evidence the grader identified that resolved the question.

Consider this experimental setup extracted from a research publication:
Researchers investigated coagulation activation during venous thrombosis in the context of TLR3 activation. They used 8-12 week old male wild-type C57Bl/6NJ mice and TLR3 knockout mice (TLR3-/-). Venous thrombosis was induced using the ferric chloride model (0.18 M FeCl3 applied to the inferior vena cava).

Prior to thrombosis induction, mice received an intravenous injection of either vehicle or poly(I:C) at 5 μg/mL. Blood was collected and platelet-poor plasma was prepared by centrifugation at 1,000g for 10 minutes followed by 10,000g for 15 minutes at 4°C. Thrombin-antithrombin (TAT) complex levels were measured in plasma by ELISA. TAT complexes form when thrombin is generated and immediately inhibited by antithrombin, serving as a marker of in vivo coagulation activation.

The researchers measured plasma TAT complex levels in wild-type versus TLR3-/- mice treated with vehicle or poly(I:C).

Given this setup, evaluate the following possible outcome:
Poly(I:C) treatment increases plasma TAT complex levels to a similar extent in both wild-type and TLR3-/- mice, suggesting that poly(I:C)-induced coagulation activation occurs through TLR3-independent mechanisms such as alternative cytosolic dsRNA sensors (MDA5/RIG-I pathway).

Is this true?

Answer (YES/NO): NO